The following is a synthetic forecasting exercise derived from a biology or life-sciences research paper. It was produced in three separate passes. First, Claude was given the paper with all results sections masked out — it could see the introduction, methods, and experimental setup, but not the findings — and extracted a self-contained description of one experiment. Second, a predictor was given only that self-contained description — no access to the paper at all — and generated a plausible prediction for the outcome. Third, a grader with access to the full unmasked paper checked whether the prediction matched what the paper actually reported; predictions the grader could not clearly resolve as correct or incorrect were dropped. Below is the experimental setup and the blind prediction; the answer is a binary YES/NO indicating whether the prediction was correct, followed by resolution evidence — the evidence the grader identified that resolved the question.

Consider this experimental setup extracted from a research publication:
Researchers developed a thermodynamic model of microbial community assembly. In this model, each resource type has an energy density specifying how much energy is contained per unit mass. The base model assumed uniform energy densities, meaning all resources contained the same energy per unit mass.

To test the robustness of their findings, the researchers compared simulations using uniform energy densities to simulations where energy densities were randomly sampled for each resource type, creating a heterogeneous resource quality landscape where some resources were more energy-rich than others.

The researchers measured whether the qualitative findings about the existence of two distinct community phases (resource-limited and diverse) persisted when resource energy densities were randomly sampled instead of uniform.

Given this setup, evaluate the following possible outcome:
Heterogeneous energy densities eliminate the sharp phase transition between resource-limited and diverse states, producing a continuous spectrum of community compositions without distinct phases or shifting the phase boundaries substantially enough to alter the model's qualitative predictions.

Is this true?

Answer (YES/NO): NO